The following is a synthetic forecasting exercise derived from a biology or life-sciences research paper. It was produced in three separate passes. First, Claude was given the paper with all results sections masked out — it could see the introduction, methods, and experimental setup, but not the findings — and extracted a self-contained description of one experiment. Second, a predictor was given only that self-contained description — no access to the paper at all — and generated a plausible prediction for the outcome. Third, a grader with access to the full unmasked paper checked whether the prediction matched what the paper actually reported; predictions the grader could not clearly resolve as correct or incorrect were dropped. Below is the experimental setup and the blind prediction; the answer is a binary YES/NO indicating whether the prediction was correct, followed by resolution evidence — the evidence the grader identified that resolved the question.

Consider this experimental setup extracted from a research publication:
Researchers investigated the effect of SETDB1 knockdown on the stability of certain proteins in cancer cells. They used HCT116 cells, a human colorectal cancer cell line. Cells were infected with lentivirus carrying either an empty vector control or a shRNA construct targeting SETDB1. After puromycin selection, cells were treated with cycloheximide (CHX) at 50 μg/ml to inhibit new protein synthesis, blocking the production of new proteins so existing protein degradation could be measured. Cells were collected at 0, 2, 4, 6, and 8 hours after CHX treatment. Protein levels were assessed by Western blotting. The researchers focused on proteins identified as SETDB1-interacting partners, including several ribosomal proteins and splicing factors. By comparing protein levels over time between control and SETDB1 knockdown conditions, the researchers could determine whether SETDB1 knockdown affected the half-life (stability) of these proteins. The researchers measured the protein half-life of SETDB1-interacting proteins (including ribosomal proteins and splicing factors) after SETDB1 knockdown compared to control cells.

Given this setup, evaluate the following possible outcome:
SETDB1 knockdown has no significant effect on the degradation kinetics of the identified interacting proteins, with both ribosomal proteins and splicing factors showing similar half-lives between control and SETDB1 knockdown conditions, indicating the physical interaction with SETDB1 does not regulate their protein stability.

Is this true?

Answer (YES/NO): NO